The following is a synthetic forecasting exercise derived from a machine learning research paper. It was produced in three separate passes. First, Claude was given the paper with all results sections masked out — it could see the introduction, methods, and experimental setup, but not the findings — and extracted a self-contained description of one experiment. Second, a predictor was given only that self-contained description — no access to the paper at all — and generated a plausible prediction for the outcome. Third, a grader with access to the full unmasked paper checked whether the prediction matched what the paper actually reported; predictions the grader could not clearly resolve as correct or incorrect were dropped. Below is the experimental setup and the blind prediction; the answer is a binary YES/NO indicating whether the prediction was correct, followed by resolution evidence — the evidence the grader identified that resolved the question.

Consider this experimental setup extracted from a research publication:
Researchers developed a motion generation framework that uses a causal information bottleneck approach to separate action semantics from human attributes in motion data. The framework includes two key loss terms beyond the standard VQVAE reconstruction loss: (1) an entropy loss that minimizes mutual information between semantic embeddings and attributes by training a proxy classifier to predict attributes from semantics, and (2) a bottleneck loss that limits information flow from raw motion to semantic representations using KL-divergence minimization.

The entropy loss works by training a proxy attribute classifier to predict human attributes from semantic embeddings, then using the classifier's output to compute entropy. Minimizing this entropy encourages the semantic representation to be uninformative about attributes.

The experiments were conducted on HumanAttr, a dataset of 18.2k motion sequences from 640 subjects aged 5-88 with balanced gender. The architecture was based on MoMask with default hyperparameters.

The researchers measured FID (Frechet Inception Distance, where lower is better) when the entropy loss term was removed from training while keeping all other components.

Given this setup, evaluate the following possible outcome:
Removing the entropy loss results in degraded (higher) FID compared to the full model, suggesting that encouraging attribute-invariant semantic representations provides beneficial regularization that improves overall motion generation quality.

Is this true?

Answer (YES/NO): YES